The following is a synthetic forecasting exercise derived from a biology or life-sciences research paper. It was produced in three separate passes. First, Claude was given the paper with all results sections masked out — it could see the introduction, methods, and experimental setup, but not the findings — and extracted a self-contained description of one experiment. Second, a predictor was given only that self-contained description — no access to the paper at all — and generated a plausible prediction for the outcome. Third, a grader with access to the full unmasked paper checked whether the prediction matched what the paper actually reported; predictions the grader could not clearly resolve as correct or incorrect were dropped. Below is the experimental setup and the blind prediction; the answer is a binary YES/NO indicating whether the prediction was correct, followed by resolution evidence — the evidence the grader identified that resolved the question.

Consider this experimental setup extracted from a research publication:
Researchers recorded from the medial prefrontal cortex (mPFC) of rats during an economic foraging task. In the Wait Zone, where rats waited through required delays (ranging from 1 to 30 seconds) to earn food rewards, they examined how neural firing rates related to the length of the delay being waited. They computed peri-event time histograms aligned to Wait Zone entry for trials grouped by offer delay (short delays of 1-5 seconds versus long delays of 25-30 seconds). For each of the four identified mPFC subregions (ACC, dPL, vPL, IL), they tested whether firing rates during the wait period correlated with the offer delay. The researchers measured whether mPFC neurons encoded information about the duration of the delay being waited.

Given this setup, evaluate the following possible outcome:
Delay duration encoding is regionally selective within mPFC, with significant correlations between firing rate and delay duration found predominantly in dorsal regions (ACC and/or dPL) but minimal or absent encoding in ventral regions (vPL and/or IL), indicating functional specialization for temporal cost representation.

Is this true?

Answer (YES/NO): NO